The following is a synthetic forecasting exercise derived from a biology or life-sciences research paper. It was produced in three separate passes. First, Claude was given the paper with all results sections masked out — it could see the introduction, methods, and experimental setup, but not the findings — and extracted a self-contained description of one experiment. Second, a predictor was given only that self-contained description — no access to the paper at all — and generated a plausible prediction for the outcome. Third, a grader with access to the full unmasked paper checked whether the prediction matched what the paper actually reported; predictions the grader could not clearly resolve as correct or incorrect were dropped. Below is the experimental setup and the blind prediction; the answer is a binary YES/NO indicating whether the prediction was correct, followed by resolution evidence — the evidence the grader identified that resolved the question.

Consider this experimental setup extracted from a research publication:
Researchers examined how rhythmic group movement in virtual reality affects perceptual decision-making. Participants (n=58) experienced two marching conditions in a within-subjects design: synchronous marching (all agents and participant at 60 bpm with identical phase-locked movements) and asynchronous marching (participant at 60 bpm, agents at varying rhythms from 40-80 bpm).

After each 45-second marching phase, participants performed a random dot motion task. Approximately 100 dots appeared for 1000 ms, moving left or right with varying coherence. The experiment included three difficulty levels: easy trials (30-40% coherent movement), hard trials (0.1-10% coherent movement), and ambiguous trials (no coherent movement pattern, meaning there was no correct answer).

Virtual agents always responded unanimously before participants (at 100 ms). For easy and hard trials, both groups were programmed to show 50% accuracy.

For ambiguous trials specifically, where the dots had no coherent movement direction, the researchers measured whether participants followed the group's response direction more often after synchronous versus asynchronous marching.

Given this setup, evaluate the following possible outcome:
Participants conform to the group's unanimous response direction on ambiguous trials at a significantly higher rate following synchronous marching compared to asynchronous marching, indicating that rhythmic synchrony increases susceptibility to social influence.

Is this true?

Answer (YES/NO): NO